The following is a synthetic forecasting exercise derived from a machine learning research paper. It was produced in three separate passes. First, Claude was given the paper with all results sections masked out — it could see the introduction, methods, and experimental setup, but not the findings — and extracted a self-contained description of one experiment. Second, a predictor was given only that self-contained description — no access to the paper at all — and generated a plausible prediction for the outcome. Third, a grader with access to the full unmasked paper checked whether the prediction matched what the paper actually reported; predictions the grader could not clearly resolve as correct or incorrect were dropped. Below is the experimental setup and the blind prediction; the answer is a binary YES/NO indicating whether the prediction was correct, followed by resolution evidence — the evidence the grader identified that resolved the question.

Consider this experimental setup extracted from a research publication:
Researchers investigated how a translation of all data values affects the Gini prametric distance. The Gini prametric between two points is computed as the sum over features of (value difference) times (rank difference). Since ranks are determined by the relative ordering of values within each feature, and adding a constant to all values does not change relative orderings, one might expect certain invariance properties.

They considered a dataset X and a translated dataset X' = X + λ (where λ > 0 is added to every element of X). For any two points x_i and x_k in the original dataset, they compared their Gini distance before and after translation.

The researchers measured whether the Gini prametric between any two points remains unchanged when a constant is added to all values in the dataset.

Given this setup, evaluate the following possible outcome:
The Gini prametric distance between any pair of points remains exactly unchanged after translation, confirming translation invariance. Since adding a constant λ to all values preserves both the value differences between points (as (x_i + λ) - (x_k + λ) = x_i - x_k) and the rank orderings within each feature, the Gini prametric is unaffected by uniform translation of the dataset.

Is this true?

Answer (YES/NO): YES